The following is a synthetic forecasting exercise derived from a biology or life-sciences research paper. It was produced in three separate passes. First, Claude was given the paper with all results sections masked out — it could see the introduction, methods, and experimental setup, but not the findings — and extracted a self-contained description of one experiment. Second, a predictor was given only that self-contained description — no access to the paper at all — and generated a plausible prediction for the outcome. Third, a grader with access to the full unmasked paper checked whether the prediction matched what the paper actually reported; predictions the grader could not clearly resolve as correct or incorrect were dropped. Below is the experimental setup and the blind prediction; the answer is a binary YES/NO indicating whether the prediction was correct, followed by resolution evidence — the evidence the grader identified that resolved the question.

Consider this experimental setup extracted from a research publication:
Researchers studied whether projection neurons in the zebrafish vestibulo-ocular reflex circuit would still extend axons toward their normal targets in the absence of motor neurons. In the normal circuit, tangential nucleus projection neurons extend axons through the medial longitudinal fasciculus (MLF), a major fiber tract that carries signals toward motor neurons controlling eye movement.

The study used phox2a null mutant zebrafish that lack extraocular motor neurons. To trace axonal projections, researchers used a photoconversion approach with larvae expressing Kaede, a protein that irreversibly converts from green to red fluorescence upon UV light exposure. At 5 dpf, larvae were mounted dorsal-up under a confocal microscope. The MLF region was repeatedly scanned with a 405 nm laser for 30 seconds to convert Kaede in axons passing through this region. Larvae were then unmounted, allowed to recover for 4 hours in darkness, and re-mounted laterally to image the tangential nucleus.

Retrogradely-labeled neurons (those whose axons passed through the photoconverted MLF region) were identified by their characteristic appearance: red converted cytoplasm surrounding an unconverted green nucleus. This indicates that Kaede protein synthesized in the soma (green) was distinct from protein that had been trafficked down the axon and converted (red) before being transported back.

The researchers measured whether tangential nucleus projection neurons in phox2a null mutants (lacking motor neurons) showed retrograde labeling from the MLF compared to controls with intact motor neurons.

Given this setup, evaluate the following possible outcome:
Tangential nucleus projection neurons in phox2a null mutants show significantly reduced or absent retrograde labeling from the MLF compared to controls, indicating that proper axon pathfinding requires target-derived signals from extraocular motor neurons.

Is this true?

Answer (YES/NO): NO